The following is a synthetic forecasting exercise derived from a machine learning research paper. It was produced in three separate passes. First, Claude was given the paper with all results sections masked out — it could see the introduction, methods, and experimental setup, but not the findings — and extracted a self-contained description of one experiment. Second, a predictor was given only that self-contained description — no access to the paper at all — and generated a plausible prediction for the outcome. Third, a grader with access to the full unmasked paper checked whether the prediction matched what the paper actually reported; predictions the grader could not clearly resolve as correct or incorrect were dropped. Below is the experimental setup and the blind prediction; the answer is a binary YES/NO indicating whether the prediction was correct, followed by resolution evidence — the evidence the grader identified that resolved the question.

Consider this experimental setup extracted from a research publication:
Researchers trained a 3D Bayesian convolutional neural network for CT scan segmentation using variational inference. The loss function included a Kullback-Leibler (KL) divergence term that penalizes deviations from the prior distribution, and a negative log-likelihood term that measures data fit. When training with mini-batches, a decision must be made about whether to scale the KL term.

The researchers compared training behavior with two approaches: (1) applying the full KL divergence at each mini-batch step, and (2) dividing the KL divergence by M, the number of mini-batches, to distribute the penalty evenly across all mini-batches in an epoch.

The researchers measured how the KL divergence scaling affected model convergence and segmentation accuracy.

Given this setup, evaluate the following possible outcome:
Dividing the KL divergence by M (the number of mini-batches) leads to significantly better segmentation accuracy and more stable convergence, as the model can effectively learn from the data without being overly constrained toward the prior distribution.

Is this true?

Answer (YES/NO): YES